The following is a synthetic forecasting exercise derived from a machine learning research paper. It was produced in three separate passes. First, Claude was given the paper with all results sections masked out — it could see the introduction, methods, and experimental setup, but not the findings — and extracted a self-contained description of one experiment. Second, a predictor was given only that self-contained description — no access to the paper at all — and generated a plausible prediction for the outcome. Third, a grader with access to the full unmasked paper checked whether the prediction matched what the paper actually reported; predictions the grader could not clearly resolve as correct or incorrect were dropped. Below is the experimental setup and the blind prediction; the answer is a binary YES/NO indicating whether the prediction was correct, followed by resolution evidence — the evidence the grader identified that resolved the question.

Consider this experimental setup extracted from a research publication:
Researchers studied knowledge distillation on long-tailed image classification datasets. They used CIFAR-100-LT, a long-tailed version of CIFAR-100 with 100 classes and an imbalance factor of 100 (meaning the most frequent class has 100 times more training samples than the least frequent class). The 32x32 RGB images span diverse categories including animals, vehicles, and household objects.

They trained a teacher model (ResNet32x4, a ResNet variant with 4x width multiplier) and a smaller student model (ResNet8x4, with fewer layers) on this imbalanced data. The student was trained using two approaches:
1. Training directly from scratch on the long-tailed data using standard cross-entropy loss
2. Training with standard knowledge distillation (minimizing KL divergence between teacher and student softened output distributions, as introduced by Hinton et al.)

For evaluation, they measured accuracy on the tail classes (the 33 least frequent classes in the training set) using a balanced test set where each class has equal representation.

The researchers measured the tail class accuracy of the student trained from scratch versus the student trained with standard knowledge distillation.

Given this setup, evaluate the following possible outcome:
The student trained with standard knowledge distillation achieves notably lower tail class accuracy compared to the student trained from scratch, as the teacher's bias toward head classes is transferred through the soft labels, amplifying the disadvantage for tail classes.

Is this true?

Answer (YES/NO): YES